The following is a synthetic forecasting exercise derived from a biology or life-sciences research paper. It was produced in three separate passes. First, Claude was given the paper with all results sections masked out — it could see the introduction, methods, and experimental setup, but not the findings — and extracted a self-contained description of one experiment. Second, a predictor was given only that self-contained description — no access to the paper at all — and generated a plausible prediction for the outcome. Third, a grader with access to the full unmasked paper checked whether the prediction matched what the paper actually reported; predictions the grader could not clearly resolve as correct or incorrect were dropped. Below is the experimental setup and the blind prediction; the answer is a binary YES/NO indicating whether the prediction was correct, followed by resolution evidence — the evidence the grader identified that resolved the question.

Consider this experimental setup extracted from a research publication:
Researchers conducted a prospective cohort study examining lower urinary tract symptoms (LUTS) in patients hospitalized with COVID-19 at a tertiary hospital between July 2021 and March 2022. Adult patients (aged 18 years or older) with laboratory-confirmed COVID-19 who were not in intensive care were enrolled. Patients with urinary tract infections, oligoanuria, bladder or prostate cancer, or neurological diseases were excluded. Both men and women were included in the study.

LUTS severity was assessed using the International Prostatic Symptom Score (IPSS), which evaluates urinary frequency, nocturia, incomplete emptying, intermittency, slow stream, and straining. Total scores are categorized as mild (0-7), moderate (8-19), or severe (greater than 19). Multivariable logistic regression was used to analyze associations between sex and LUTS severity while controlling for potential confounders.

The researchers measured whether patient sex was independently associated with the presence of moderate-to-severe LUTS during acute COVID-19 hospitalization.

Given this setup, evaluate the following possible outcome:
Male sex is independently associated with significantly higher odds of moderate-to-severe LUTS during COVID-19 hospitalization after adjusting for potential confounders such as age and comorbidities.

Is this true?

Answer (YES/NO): NO